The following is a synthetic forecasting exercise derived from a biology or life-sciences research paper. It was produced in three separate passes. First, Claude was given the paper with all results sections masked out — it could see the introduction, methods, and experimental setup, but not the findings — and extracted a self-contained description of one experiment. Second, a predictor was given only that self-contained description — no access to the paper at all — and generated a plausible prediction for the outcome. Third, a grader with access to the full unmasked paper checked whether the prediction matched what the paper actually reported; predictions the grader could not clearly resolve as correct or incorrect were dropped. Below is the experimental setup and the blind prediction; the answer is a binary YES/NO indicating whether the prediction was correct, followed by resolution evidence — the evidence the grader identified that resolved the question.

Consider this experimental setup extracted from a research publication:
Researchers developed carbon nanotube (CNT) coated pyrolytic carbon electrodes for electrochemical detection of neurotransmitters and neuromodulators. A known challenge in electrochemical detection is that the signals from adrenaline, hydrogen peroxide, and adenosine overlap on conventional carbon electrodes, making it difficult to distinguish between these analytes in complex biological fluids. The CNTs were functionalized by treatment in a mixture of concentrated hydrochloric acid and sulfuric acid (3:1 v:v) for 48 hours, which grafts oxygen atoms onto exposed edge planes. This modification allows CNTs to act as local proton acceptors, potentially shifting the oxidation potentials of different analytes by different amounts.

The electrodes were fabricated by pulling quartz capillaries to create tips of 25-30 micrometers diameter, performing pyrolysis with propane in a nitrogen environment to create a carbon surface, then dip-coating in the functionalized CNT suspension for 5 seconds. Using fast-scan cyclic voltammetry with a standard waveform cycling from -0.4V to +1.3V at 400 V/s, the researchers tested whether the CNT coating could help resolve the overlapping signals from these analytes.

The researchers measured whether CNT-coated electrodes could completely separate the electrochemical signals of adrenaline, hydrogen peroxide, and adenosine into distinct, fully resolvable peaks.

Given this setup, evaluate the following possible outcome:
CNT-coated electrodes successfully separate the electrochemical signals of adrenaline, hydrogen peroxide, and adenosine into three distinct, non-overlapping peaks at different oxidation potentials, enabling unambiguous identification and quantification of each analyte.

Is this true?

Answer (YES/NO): NO